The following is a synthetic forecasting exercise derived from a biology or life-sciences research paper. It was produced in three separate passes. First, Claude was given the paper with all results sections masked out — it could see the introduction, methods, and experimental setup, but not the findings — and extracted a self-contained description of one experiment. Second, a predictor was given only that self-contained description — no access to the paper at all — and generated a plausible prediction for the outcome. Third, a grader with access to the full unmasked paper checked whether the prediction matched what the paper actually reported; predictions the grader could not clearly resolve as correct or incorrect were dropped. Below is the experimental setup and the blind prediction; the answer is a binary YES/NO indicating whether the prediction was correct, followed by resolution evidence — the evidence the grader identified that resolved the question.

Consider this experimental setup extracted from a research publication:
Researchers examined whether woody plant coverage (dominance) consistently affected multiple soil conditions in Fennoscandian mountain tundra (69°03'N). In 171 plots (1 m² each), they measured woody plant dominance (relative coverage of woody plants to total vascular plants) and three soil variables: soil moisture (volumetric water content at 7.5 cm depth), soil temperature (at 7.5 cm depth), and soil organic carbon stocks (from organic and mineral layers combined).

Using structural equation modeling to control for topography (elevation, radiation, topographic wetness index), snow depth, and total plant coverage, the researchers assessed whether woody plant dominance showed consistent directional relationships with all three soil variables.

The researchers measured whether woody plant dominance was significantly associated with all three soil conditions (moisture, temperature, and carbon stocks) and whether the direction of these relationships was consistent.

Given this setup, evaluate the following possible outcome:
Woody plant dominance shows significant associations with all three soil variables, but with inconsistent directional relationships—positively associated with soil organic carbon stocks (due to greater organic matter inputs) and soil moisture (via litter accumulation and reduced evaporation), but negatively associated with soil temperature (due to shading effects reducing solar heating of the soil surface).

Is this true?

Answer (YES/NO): NO